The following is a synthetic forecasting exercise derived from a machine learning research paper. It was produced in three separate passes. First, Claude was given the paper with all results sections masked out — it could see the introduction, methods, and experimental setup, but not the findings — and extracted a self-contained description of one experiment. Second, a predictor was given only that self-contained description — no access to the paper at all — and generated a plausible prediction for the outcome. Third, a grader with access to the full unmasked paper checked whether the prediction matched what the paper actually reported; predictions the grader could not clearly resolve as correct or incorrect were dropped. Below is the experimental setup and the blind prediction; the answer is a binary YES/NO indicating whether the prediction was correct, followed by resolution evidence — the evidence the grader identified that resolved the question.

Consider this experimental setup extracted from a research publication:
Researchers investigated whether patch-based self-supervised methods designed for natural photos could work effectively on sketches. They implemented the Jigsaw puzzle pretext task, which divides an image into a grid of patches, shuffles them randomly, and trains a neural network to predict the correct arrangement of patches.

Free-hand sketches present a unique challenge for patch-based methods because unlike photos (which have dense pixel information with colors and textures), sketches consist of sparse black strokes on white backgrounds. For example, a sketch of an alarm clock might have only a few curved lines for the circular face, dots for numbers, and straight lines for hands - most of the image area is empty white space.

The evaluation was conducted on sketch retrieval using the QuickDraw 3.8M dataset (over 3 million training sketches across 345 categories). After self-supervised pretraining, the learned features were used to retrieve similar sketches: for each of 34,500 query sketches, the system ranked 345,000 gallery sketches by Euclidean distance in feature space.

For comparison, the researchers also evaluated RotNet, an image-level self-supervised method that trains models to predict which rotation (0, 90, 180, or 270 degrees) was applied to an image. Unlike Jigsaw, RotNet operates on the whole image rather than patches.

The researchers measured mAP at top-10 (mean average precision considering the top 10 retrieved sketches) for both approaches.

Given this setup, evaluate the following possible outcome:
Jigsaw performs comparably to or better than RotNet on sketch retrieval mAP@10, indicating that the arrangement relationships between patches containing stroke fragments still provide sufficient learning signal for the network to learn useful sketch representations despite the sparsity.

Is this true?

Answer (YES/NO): NO